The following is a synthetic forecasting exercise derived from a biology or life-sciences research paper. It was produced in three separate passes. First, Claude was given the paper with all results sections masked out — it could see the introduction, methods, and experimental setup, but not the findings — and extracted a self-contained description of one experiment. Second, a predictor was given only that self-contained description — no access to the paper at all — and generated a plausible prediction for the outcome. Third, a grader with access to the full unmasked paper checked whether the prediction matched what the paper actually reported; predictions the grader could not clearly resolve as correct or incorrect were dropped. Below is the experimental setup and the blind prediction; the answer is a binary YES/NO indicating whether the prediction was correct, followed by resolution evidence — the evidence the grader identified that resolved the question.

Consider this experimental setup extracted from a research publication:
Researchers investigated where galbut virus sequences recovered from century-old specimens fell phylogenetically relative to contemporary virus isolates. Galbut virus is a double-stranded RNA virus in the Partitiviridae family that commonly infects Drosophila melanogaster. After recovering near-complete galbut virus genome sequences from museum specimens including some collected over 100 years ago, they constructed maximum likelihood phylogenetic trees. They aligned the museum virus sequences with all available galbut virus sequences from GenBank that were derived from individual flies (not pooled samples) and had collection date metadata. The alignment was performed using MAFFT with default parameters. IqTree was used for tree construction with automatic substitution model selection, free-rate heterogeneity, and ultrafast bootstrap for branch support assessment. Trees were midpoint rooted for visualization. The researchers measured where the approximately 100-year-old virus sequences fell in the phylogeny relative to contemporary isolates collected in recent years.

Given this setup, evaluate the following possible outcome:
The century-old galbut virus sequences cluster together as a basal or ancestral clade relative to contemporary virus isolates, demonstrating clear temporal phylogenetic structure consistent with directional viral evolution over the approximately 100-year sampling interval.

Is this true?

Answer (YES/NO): NO